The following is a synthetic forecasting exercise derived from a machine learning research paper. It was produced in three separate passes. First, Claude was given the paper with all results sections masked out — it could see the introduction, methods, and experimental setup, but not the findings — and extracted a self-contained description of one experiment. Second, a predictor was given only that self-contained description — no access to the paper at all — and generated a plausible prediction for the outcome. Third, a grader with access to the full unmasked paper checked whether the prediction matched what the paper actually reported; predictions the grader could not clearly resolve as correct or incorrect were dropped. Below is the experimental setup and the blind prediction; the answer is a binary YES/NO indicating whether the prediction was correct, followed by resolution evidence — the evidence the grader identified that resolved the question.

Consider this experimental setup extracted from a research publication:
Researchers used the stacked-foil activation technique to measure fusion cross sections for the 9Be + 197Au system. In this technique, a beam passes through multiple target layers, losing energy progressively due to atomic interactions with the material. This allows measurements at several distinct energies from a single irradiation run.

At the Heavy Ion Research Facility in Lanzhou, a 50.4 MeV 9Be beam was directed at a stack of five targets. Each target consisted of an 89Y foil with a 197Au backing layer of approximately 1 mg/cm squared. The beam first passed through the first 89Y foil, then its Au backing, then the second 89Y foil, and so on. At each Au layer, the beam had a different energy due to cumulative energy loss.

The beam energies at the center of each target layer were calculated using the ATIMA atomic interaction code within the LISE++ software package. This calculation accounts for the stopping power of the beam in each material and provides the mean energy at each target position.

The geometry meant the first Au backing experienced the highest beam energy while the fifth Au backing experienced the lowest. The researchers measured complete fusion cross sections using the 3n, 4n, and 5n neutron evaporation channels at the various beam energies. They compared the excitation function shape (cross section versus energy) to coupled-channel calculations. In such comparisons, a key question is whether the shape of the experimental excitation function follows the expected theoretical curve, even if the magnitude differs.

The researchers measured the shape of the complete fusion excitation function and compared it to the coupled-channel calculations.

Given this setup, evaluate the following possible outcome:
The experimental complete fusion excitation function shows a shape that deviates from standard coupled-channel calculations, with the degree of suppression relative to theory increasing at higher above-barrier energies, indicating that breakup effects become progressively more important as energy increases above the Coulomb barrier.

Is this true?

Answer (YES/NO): NO